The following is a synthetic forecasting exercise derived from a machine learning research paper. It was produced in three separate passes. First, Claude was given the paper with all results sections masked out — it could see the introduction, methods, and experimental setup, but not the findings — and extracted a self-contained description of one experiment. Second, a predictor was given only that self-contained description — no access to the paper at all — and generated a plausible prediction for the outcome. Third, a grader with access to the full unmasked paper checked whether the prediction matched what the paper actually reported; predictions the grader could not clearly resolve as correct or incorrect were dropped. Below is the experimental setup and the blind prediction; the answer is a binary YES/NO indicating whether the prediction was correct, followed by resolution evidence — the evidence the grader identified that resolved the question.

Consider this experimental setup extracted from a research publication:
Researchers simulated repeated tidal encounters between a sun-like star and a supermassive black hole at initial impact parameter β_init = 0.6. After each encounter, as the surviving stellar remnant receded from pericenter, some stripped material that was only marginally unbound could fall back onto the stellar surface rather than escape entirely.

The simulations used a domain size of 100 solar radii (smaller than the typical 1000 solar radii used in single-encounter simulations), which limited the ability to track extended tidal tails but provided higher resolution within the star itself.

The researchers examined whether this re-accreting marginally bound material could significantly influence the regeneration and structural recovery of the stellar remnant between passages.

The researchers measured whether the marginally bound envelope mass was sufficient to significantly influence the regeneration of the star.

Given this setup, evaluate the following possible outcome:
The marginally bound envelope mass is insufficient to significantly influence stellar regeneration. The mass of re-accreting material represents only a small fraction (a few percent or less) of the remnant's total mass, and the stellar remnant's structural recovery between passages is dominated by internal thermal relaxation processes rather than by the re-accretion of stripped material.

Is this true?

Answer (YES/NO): NO